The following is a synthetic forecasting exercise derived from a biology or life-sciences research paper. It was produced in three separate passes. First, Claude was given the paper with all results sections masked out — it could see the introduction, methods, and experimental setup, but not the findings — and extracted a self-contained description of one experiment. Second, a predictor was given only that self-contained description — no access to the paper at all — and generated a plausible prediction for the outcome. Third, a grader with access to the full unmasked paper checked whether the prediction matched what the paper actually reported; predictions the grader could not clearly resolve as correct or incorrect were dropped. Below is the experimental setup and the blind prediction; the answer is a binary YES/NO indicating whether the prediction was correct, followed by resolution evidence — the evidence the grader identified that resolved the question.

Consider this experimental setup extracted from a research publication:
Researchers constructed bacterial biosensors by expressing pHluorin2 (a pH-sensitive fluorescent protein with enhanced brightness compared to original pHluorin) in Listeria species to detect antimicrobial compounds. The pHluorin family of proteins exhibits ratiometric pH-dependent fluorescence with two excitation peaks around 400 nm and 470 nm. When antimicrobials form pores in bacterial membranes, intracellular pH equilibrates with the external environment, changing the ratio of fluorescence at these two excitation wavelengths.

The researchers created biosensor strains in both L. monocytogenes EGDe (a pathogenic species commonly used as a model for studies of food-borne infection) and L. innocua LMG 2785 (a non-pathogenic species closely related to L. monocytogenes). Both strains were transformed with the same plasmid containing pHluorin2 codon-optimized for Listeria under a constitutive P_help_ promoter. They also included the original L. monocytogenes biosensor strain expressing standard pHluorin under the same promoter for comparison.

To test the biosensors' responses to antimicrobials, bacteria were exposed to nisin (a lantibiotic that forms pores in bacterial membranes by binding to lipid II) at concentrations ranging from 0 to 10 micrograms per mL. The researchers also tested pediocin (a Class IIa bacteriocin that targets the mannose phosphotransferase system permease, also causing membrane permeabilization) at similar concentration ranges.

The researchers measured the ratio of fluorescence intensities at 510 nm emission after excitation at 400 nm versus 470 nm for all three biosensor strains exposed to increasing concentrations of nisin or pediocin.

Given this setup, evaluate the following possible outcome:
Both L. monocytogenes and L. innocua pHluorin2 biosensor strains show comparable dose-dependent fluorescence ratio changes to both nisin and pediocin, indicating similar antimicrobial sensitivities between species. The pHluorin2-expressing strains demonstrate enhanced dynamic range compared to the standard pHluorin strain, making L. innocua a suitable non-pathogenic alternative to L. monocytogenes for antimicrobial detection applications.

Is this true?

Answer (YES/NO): YES